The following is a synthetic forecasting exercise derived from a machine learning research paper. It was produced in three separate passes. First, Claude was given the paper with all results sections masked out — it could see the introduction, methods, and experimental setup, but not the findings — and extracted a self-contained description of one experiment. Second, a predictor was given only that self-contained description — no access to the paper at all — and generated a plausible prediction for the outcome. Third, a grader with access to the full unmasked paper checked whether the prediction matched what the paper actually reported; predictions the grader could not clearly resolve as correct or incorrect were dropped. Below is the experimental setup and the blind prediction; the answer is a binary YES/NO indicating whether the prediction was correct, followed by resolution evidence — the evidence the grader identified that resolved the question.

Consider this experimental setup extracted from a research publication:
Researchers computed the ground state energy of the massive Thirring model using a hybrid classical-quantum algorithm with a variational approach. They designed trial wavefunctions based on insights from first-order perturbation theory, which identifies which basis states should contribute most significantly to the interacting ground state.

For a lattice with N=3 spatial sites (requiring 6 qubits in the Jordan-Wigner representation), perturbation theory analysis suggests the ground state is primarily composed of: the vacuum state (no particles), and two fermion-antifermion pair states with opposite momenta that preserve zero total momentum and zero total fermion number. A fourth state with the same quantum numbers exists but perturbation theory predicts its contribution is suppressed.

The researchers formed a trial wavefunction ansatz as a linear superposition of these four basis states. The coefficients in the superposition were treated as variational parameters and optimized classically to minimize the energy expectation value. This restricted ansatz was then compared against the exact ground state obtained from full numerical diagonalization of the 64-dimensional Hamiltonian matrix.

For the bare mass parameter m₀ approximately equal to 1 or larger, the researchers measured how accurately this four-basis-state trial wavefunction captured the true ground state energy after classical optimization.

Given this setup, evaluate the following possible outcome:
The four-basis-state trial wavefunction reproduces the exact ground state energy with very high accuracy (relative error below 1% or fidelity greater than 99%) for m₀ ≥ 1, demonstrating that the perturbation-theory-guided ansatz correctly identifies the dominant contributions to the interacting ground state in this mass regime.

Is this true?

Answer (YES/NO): YES